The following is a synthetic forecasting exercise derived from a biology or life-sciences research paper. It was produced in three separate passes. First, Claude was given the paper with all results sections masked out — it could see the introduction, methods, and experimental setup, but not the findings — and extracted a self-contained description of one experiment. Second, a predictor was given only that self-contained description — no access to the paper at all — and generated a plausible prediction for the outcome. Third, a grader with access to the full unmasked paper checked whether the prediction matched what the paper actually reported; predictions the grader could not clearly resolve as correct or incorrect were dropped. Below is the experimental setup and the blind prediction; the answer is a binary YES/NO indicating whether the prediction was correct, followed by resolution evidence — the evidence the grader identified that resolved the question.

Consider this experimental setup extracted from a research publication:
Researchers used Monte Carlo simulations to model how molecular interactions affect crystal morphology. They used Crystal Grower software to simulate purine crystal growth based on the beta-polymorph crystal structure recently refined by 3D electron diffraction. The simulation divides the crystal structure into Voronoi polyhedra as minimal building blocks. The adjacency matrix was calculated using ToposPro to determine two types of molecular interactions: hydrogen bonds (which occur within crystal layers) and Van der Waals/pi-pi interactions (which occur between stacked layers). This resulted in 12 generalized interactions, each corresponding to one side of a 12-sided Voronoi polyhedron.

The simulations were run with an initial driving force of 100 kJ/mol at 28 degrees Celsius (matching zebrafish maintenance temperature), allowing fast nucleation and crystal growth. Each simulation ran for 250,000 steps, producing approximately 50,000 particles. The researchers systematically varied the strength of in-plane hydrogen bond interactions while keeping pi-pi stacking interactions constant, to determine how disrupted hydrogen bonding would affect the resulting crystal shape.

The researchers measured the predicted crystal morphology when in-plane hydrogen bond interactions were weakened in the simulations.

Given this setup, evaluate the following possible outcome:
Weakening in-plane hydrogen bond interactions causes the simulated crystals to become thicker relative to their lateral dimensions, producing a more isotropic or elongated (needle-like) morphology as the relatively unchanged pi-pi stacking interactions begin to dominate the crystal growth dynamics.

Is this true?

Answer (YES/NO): NO